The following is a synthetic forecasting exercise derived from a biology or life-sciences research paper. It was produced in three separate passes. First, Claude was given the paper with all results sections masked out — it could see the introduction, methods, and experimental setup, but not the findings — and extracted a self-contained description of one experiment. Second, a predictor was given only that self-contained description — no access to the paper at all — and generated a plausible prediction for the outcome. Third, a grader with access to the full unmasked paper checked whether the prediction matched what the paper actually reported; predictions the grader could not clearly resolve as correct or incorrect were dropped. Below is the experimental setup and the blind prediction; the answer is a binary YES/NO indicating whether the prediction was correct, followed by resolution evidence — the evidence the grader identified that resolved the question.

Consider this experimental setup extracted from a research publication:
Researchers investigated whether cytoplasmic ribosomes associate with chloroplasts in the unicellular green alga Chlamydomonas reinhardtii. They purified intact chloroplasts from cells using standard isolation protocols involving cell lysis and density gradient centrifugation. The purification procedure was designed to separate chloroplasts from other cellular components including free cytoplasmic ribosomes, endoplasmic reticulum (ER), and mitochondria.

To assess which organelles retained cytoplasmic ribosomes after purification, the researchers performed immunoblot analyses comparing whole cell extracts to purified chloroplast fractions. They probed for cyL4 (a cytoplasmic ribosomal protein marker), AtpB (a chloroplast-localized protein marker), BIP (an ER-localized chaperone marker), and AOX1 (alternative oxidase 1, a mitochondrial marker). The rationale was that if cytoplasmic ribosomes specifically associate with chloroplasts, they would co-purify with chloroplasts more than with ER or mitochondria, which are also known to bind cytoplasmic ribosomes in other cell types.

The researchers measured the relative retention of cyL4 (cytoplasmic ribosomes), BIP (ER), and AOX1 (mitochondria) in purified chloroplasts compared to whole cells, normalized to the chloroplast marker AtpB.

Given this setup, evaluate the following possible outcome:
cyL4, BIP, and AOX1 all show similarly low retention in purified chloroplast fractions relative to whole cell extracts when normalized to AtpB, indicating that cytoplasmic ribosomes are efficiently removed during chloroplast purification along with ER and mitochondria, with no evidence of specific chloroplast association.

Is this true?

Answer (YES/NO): NO